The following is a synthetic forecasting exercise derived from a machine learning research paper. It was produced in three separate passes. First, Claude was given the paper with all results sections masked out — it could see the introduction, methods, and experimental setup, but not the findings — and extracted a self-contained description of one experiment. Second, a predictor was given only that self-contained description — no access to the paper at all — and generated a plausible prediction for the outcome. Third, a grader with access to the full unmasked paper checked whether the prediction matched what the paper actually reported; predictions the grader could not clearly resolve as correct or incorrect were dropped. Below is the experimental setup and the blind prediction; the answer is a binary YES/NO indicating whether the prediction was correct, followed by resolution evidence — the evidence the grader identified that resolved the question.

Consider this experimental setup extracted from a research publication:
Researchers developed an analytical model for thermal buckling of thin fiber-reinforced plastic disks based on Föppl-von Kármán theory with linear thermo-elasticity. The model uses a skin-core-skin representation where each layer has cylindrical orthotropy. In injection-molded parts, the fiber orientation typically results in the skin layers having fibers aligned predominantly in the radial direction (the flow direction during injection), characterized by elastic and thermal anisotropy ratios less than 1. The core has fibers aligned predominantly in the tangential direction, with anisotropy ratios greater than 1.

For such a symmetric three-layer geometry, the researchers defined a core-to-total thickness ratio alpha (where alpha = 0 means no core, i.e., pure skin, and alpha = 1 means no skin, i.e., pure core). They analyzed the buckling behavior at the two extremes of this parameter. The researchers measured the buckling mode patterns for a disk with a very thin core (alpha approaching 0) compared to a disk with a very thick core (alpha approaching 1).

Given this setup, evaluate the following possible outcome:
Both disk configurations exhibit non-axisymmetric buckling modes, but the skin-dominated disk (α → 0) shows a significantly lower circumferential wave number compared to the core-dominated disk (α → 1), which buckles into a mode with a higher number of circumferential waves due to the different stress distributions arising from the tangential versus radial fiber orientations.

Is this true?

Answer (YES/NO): NO